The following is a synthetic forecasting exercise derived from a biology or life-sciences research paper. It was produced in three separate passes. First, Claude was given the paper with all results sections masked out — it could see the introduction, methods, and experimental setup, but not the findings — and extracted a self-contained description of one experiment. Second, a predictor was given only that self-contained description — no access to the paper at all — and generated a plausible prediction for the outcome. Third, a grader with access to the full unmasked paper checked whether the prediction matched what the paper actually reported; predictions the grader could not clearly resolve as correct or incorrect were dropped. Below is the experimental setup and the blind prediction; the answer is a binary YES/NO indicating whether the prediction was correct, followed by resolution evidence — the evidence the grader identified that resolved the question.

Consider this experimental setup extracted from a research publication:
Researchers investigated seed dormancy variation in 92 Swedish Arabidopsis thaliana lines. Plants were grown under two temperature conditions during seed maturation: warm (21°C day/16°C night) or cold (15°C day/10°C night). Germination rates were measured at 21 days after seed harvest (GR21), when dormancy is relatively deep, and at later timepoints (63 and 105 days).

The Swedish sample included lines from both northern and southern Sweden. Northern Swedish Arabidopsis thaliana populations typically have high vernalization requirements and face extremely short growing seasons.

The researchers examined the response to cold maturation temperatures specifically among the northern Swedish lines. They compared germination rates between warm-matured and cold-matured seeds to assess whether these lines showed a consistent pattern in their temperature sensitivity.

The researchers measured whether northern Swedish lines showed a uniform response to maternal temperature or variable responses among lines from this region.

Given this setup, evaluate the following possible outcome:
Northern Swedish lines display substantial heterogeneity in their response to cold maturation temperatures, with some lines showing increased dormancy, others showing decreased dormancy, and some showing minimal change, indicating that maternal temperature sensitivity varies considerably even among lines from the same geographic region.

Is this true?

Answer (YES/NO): NO